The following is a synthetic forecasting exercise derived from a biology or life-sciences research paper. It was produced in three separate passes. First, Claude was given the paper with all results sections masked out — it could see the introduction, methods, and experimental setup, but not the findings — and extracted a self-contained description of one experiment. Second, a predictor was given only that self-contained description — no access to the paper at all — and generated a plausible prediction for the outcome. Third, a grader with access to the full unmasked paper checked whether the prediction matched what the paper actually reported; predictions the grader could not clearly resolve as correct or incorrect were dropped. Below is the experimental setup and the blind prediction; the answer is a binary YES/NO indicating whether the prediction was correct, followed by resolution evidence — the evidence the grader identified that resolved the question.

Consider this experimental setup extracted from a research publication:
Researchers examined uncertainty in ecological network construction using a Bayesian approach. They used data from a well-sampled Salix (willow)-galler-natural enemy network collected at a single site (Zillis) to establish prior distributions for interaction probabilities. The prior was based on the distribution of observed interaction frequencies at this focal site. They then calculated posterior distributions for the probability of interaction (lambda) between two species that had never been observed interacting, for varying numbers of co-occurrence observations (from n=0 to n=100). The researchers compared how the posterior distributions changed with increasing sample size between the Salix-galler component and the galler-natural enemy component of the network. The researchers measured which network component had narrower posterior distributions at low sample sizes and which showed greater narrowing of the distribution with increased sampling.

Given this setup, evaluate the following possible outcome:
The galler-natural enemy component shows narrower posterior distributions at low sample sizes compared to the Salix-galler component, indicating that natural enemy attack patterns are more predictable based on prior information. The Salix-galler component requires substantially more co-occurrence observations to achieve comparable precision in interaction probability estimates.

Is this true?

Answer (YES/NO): NO